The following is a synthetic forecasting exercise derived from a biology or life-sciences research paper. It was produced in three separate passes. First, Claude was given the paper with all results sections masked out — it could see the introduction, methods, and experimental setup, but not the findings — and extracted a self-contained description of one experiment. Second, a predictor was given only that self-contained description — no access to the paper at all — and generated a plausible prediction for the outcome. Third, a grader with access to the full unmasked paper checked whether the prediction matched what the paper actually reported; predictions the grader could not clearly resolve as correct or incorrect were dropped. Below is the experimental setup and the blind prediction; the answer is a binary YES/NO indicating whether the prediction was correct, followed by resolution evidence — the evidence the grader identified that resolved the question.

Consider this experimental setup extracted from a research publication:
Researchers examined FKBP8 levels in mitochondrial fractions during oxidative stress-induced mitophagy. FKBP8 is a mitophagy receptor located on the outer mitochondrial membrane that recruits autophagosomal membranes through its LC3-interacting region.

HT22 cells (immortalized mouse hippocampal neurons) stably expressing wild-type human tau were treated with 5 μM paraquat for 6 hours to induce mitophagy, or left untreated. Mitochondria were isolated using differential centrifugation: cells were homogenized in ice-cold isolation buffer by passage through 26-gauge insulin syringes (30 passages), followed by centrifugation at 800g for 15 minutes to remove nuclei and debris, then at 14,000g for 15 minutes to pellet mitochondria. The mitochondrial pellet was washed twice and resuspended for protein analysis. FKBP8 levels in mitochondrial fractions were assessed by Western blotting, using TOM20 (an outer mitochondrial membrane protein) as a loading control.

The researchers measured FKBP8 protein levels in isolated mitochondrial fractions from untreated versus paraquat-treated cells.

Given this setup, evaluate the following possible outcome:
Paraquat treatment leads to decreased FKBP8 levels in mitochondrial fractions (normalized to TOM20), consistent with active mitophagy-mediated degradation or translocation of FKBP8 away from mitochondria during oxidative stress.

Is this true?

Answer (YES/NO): YES